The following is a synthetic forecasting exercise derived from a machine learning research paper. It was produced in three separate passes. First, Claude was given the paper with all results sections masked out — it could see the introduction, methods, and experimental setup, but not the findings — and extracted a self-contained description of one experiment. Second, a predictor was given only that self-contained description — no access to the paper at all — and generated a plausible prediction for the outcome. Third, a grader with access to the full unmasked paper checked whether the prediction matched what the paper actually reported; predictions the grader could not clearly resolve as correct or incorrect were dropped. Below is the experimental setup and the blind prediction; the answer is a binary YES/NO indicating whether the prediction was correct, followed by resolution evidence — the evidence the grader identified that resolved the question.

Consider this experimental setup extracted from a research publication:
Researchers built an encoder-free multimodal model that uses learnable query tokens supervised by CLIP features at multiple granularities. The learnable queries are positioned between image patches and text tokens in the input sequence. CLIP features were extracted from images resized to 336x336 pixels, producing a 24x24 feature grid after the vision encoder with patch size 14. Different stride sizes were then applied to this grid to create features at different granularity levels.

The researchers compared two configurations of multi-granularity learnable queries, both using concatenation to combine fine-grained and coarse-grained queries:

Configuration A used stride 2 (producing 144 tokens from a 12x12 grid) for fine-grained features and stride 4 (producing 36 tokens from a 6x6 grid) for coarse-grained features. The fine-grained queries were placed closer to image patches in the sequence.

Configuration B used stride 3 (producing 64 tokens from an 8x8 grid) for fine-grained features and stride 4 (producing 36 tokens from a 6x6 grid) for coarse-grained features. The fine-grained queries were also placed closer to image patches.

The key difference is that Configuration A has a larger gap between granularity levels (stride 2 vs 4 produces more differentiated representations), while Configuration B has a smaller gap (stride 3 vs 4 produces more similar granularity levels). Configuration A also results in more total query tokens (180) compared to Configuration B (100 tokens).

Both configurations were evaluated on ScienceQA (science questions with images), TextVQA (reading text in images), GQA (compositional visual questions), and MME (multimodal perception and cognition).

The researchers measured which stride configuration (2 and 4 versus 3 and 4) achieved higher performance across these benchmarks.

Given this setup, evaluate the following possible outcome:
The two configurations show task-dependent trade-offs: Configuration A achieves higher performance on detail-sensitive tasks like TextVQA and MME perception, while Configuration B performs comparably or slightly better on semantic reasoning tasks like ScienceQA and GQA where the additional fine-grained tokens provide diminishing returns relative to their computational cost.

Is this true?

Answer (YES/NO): NO